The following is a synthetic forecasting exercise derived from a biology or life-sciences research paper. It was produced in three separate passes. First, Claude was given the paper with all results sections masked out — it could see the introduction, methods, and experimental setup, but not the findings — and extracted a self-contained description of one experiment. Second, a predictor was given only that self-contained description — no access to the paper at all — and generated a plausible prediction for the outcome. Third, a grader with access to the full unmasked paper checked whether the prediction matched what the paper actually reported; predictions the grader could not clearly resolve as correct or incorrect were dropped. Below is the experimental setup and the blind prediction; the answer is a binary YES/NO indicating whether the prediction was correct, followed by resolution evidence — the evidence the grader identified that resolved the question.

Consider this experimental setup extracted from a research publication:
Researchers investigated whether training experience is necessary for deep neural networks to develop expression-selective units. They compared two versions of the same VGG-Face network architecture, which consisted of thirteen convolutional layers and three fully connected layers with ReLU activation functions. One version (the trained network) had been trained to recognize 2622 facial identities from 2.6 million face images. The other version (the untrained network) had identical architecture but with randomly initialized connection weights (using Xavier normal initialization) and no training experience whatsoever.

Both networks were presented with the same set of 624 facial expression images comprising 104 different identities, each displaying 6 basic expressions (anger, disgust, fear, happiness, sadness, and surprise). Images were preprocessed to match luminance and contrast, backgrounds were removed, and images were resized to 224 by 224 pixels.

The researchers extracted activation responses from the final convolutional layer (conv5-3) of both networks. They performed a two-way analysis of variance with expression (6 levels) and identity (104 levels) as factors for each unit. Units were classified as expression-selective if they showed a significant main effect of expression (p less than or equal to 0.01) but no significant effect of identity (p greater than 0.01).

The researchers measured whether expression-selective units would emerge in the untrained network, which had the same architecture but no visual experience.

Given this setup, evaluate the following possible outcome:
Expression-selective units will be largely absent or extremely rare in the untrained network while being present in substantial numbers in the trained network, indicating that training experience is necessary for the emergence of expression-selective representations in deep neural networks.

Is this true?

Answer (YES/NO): NO